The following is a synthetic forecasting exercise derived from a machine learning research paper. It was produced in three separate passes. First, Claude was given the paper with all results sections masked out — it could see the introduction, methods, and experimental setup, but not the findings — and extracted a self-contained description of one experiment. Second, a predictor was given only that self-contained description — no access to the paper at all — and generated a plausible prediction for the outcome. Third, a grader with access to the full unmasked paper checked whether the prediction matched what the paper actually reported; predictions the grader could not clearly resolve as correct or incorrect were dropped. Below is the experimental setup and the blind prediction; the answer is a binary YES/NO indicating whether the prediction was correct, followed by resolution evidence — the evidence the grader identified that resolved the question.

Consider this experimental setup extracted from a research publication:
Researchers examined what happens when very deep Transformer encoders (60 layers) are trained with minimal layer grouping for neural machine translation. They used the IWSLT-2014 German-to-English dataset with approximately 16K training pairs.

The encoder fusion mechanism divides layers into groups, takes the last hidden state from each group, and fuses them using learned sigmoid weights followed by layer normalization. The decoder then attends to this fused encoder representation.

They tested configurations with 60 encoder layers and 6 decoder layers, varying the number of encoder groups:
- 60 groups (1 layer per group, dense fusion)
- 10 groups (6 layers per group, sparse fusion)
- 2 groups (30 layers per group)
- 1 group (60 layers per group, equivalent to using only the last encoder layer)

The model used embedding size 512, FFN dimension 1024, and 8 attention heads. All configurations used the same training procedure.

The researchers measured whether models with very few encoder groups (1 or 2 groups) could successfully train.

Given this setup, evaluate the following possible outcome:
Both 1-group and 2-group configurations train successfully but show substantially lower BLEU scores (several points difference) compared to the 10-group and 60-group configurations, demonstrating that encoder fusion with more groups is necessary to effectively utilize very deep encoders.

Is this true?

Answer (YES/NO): NO